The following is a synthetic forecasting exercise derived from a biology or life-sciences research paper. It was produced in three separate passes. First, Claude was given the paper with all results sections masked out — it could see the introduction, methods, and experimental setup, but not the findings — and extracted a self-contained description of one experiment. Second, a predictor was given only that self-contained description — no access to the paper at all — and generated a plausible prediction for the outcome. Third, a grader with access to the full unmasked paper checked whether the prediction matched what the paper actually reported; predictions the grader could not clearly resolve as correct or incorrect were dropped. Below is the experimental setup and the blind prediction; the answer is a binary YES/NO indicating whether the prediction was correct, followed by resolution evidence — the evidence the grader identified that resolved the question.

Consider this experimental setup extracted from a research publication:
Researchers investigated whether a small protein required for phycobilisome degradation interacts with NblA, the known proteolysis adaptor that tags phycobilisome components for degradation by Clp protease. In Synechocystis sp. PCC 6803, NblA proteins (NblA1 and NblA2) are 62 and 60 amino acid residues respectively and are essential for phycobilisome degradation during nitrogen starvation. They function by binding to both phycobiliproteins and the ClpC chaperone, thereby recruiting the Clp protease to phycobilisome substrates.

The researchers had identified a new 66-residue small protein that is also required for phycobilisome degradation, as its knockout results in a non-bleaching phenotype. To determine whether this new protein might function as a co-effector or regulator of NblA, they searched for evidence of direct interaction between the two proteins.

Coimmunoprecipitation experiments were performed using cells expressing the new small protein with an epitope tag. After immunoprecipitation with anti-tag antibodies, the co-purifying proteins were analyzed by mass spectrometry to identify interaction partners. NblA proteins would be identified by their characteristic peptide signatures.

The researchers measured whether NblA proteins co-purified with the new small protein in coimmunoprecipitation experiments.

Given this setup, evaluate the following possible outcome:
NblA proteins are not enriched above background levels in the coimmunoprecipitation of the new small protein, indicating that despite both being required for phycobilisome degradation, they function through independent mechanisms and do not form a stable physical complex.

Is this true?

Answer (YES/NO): YES